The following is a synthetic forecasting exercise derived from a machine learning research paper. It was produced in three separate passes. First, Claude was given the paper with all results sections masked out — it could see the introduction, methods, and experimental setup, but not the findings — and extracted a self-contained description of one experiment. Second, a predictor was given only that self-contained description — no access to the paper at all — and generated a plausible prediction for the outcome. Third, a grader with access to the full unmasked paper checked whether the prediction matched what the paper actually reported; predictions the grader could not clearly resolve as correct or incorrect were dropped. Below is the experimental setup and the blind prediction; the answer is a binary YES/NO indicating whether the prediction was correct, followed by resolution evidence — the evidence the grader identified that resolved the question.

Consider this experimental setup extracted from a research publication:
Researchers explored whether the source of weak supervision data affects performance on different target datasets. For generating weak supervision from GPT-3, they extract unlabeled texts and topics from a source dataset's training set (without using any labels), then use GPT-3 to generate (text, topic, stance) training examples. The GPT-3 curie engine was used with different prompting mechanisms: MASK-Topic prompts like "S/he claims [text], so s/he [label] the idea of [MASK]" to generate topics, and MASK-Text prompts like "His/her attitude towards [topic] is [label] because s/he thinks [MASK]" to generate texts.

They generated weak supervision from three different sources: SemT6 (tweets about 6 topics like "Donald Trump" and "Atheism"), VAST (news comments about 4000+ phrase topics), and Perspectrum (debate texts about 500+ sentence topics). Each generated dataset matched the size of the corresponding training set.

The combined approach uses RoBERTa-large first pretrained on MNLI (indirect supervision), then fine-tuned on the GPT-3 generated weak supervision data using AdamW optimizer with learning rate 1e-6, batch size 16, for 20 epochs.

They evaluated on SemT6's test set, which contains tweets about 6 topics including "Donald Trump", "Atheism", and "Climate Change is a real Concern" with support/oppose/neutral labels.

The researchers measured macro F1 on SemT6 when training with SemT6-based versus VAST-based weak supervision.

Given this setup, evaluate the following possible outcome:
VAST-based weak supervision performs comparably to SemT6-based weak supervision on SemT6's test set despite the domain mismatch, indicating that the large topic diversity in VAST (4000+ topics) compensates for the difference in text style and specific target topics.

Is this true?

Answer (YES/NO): NO